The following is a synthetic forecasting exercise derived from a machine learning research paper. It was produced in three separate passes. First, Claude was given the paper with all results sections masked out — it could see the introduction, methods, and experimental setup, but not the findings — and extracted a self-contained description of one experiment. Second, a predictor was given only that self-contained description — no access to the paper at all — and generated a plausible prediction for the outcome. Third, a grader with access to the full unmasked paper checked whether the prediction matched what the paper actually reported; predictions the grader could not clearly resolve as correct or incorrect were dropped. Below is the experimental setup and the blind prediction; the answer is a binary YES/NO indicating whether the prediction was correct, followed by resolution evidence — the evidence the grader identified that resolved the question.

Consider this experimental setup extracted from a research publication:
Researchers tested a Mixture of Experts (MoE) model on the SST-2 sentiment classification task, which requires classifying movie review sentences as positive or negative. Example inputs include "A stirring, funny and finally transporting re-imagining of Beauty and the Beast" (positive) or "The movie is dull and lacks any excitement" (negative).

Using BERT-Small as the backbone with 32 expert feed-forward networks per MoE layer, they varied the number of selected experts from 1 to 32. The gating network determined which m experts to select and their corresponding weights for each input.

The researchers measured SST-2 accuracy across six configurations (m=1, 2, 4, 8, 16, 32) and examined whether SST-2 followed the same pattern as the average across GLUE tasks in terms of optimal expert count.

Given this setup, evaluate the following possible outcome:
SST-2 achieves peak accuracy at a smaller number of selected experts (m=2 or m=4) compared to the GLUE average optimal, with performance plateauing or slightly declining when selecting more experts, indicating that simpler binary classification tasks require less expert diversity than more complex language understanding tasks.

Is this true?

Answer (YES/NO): NO